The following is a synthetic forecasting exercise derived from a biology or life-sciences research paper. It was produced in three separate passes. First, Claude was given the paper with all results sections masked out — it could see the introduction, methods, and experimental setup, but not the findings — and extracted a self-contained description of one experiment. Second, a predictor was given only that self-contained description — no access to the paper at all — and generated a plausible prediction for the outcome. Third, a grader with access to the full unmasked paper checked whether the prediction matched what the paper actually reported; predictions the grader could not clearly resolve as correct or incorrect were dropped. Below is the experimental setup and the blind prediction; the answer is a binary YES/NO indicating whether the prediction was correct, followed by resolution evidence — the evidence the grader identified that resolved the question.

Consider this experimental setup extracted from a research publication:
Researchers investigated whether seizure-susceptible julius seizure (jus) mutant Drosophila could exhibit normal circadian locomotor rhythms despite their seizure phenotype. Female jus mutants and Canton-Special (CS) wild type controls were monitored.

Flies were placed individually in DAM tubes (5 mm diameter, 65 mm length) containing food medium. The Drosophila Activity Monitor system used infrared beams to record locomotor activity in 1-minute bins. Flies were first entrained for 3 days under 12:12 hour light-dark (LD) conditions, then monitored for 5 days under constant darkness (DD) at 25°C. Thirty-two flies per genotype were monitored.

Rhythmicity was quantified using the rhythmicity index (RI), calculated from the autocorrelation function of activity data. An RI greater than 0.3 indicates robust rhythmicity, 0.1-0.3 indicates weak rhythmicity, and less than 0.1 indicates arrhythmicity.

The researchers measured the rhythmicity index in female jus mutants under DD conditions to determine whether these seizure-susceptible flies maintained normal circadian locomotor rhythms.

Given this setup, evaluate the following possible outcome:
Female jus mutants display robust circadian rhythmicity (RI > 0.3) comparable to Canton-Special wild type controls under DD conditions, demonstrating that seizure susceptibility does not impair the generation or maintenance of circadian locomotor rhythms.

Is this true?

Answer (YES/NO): YES